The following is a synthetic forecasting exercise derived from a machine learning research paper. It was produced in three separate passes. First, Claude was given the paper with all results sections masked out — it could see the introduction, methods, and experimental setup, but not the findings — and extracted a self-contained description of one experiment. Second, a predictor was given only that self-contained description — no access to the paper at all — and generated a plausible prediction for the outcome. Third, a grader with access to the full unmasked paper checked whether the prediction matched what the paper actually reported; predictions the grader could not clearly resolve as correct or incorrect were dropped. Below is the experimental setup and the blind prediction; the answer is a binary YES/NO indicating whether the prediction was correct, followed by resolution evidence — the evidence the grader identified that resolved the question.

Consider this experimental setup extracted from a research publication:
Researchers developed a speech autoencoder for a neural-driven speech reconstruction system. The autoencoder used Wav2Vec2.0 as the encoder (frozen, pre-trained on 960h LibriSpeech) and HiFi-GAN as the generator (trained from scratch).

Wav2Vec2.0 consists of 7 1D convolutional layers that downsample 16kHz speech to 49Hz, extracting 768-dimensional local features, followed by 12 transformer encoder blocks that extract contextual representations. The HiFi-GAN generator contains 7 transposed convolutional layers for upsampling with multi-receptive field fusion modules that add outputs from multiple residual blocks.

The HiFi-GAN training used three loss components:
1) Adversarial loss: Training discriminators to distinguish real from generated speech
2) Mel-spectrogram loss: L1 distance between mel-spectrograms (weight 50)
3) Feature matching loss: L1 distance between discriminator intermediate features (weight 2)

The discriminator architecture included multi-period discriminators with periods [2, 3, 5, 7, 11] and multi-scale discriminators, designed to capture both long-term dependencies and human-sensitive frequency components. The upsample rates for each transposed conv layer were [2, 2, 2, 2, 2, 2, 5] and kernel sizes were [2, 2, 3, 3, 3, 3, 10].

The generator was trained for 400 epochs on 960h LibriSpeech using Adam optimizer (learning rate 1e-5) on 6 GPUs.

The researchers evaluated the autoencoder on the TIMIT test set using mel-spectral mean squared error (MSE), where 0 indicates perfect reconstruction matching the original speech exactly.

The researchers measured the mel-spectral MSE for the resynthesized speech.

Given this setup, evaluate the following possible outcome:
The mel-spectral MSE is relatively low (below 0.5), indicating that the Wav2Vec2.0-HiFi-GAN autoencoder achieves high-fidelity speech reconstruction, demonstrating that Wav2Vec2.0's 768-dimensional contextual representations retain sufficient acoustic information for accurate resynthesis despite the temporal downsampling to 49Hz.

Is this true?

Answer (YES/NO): YES